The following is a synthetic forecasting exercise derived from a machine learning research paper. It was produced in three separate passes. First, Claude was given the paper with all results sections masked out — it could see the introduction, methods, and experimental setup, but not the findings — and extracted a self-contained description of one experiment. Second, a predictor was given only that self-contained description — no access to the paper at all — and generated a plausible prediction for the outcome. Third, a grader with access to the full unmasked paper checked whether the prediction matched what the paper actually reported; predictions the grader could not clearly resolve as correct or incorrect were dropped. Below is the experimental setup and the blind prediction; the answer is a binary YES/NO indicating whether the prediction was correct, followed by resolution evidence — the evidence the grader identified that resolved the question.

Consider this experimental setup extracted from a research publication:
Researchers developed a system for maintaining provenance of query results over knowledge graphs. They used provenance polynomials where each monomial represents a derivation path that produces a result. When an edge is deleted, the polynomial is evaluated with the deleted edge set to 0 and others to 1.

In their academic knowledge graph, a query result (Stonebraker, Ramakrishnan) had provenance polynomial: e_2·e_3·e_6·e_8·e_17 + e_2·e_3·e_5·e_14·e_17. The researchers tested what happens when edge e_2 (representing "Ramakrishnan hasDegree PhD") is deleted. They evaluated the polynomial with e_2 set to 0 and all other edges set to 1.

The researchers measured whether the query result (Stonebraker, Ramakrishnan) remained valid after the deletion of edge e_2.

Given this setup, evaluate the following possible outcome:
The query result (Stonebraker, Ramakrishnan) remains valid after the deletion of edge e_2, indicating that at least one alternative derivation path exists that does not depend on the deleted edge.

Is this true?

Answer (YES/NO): NO